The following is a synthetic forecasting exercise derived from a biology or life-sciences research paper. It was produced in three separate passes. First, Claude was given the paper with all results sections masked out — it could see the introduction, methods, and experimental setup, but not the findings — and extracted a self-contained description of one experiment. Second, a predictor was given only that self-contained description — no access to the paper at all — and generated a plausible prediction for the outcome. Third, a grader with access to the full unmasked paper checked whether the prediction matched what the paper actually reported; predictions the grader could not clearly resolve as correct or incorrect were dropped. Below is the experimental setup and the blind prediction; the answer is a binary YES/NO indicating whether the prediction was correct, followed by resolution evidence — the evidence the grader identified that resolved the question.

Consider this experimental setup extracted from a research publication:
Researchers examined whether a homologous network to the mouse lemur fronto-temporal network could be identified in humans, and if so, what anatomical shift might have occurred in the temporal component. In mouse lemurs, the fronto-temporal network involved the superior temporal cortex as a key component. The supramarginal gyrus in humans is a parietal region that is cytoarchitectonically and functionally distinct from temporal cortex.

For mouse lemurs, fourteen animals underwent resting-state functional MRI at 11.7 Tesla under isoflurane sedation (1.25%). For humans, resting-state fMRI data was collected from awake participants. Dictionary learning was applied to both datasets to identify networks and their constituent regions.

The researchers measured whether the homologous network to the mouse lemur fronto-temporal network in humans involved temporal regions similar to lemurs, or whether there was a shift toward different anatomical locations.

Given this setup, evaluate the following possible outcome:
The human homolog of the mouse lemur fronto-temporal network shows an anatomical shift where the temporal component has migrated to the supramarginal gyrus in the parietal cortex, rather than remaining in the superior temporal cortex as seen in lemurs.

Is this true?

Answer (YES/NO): YES